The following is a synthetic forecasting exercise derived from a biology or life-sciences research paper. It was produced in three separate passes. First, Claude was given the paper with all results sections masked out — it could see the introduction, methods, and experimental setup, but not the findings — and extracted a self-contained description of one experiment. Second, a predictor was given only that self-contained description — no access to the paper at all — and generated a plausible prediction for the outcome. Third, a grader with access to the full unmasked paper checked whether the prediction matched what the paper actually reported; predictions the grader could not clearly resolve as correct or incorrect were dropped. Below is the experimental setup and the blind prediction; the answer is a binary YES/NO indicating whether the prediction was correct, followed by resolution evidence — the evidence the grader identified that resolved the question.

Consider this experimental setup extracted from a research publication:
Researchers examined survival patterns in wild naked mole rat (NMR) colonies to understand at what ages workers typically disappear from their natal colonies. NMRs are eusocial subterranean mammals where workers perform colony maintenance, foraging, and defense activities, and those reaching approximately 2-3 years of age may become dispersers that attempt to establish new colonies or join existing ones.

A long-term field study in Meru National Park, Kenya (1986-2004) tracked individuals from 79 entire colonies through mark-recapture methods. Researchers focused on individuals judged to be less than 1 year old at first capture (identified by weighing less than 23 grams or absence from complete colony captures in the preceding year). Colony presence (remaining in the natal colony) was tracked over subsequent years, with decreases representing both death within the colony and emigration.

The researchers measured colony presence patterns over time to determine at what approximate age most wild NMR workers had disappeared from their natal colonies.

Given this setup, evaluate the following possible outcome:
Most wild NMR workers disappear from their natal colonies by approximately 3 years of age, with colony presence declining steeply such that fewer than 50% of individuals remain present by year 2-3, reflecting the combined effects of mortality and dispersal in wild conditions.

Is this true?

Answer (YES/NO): YES